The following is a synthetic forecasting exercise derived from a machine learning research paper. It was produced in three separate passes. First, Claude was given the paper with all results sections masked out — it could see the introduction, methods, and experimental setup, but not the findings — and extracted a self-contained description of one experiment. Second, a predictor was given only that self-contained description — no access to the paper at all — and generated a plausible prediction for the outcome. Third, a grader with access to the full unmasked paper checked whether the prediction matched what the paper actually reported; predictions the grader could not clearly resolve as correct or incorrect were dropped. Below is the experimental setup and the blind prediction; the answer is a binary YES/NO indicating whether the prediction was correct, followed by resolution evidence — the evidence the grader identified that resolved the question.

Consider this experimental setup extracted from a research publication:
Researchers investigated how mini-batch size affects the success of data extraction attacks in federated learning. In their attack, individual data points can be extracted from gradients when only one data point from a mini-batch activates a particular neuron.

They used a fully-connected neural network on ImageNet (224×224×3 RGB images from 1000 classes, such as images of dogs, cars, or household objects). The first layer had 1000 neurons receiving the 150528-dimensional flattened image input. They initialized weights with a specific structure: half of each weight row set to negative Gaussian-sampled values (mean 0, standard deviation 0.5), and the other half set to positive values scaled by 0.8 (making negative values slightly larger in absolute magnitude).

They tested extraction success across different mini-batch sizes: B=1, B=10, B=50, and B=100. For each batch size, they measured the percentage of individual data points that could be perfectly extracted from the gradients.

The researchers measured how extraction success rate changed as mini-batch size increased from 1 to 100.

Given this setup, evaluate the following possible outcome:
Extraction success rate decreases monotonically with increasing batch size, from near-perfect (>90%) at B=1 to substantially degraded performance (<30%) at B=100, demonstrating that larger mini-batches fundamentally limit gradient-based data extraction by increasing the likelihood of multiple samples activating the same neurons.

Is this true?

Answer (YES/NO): NO